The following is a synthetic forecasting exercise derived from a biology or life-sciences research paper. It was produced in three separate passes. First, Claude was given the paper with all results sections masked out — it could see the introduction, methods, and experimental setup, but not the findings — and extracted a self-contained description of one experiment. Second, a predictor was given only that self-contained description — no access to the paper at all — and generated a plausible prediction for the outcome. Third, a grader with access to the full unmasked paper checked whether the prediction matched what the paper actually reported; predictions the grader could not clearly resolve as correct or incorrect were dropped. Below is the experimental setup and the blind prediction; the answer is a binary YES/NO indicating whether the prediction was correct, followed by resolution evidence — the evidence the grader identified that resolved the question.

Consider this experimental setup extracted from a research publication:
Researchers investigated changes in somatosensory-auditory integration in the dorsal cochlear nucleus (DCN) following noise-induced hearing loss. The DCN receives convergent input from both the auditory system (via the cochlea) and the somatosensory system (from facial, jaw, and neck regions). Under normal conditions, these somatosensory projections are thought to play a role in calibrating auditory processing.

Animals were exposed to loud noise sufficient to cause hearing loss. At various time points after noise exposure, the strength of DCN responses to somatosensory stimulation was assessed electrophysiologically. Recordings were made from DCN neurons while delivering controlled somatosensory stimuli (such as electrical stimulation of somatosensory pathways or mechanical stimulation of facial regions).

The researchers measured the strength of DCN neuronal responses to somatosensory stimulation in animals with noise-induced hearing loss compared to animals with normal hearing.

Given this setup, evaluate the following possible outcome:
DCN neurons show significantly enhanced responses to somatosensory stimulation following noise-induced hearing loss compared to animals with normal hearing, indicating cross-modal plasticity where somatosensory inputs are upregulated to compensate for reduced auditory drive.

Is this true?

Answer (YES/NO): YES